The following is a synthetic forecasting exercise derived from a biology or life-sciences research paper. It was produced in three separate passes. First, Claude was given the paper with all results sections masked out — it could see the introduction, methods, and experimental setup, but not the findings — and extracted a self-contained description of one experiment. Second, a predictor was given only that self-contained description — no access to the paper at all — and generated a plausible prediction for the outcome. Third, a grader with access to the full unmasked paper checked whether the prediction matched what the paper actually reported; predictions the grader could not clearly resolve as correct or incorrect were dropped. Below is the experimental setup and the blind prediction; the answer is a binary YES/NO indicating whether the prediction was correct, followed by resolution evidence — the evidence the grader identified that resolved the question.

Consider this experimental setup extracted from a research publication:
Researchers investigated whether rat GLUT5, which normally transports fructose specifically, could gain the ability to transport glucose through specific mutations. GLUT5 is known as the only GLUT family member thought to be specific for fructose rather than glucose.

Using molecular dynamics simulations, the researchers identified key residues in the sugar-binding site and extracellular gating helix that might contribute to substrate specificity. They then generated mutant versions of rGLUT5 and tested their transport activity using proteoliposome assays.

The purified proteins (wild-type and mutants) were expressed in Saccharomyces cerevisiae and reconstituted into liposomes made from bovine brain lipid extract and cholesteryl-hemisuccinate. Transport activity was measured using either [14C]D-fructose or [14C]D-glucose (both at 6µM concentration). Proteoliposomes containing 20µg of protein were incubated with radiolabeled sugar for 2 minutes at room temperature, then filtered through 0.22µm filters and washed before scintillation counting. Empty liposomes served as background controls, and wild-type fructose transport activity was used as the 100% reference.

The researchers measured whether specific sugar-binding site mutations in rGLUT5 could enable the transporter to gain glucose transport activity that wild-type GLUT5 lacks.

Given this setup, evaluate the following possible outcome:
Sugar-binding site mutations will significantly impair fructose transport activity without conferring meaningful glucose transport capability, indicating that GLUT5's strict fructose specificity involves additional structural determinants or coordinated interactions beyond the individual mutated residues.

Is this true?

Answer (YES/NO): YES